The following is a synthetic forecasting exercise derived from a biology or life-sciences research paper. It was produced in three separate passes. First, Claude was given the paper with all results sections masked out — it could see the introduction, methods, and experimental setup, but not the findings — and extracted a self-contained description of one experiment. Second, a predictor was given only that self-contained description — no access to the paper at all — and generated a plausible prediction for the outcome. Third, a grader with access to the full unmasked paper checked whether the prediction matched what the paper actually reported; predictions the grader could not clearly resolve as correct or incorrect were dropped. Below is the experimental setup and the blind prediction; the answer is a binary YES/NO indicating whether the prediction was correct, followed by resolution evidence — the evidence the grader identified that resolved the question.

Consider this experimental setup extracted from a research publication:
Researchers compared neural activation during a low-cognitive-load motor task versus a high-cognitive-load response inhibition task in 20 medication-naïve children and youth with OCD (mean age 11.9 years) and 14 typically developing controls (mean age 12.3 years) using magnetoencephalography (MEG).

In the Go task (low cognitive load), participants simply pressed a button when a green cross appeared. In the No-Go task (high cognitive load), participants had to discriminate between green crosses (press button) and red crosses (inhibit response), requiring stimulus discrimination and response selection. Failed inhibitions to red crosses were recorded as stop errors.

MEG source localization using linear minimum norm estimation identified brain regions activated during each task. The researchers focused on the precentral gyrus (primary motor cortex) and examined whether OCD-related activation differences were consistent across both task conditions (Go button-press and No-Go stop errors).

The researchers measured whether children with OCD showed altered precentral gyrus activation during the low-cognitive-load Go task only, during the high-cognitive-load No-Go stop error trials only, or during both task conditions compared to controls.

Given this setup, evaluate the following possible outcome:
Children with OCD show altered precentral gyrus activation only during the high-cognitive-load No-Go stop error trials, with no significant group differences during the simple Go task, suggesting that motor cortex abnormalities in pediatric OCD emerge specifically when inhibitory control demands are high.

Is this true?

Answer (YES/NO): NO